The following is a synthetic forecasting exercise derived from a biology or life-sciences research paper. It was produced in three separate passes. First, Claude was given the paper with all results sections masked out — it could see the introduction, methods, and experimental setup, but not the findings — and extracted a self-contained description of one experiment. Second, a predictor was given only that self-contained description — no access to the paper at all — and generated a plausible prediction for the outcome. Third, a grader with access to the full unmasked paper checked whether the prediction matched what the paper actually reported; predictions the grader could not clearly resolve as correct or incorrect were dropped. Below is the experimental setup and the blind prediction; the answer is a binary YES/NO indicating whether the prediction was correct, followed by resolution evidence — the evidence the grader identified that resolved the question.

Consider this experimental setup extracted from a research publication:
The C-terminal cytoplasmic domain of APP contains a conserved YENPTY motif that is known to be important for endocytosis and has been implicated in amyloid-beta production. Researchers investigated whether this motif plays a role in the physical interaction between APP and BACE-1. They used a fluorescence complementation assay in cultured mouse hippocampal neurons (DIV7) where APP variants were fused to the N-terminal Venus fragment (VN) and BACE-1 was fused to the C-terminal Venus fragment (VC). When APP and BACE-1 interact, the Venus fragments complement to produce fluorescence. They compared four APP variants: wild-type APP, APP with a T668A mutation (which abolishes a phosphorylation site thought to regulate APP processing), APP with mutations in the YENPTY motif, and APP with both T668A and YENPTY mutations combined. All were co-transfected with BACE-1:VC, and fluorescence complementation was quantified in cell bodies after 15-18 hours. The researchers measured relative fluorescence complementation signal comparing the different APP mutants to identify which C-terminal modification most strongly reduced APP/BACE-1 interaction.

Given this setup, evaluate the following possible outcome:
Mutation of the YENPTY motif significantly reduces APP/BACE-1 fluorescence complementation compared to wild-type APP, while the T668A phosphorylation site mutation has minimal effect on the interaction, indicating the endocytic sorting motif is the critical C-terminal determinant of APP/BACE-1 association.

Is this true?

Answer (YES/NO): YES